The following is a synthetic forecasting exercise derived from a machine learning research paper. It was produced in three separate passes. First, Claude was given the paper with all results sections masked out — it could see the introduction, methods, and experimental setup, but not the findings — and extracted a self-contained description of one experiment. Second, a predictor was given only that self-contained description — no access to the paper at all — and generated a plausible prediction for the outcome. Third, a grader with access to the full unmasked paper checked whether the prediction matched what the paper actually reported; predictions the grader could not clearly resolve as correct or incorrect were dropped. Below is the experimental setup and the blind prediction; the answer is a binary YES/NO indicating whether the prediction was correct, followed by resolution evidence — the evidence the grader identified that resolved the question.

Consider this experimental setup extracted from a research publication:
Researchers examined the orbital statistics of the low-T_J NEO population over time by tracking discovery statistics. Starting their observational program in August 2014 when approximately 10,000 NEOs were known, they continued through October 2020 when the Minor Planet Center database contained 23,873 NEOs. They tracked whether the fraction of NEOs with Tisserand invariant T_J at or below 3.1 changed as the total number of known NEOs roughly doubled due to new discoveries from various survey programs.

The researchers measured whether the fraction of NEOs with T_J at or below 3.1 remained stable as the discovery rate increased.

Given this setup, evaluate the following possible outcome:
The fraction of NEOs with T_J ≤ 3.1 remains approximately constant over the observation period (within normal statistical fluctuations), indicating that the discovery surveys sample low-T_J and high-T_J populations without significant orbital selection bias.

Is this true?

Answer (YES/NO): YES